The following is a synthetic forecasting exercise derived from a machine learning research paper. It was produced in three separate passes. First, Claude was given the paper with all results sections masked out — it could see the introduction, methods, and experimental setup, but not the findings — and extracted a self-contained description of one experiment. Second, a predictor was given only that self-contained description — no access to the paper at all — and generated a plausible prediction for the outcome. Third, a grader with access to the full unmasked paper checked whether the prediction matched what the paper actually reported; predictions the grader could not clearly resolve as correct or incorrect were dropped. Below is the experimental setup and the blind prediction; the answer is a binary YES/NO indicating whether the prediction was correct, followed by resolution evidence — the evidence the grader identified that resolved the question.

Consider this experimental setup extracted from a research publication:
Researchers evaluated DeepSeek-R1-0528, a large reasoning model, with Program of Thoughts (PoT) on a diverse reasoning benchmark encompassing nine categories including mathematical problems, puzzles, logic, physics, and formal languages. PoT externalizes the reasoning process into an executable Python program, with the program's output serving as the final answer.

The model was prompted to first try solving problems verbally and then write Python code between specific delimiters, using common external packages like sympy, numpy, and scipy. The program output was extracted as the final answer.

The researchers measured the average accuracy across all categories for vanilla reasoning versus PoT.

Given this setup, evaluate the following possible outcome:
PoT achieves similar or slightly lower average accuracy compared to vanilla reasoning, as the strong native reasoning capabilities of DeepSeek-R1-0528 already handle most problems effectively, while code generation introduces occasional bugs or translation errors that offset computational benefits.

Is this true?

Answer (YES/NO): NO